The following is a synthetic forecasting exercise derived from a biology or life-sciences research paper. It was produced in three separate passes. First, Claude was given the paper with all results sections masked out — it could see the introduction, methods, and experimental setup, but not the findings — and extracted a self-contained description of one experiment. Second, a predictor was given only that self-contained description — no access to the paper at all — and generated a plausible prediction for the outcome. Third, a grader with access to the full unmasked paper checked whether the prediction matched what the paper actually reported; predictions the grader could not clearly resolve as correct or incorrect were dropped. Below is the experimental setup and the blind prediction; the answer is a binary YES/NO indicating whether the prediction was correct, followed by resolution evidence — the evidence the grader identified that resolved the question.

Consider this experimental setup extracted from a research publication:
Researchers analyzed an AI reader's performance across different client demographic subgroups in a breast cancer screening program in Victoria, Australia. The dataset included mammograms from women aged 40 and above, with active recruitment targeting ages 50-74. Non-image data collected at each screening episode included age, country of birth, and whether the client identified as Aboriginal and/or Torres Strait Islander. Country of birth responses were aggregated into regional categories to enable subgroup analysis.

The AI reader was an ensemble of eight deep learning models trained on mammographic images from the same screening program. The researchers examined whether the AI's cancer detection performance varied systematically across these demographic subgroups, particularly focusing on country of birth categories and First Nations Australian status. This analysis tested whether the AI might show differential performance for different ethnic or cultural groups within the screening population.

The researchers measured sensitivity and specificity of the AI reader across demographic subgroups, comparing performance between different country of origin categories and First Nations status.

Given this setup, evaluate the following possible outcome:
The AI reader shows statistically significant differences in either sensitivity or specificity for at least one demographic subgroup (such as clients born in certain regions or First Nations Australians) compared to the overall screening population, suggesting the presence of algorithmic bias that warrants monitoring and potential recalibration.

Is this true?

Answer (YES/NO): NO